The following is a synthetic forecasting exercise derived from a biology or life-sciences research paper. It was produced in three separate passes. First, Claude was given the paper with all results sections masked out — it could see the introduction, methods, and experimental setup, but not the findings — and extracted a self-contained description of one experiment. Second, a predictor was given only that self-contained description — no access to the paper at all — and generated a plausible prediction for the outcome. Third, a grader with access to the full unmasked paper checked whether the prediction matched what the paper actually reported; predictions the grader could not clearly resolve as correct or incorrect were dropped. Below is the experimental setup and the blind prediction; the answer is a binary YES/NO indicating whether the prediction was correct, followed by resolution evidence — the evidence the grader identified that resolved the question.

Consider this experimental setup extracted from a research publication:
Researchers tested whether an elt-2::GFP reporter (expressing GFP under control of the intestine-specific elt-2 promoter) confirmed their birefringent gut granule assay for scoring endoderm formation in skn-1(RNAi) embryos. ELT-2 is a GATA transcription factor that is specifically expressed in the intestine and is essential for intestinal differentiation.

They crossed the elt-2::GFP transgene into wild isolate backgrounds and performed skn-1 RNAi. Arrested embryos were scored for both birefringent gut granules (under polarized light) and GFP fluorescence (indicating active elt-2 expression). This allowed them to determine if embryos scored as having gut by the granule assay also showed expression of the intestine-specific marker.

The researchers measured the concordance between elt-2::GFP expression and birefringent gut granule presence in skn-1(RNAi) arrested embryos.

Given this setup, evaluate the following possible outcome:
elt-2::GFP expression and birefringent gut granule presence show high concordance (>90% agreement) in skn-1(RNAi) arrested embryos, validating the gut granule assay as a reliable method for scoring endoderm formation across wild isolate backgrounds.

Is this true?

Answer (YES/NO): YES